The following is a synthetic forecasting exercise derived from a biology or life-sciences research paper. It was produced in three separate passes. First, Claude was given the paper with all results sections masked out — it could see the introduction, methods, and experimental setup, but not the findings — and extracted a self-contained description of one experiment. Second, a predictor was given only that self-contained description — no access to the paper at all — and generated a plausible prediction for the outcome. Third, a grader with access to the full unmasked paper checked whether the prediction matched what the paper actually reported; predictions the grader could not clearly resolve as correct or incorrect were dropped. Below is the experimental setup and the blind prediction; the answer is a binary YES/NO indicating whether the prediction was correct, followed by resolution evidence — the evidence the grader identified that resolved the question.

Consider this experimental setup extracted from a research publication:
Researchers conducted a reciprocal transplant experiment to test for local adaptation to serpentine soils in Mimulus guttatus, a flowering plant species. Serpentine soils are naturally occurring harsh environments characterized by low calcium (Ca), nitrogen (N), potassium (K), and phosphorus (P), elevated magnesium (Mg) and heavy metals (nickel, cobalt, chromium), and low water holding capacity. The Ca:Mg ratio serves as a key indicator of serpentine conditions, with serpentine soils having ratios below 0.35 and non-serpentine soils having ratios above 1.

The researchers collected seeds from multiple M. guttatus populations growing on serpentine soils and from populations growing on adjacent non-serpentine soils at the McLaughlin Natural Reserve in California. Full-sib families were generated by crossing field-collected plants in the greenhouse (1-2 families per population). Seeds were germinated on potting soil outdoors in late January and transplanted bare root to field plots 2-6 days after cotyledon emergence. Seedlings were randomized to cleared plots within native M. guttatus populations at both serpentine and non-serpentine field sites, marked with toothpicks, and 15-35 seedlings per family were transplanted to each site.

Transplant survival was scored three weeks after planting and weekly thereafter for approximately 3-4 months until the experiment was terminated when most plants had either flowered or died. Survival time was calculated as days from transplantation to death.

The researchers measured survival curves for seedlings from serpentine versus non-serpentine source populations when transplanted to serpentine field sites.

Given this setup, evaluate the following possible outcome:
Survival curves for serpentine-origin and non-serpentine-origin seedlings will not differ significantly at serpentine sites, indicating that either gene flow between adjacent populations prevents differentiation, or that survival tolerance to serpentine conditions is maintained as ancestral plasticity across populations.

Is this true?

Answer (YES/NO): NO